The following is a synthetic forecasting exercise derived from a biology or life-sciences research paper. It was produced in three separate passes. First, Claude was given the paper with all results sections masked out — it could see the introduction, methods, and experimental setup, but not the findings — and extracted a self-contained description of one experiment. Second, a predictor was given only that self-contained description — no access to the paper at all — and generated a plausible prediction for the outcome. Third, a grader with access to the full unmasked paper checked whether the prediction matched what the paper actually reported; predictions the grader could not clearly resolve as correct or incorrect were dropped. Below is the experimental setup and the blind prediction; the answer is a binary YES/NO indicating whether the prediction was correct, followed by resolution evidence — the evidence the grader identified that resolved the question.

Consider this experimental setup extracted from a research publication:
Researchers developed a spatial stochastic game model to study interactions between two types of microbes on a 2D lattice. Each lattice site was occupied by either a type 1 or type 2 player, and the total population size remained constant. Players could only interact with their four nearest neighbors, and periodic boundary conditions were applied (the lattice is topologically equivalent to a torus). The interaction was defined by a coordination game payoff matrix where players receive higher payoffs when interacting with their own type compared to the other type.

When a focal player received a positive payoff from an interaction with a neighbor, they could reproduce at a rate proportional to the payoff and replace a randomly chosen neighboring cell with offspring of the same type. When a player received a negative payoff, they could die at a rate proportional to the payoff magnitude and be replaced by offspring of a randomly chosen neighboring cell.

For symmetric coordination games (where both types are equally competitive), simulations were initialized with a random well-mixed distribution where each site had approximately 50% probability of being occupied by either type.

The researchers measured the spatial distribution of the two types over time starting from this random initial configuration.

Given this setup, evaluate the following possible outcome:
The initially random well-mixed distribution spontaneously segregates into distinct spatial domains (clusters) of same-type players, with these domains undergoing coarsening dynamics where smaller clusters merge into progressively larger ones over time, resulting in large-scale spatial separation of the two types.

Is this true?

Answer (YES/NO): YES